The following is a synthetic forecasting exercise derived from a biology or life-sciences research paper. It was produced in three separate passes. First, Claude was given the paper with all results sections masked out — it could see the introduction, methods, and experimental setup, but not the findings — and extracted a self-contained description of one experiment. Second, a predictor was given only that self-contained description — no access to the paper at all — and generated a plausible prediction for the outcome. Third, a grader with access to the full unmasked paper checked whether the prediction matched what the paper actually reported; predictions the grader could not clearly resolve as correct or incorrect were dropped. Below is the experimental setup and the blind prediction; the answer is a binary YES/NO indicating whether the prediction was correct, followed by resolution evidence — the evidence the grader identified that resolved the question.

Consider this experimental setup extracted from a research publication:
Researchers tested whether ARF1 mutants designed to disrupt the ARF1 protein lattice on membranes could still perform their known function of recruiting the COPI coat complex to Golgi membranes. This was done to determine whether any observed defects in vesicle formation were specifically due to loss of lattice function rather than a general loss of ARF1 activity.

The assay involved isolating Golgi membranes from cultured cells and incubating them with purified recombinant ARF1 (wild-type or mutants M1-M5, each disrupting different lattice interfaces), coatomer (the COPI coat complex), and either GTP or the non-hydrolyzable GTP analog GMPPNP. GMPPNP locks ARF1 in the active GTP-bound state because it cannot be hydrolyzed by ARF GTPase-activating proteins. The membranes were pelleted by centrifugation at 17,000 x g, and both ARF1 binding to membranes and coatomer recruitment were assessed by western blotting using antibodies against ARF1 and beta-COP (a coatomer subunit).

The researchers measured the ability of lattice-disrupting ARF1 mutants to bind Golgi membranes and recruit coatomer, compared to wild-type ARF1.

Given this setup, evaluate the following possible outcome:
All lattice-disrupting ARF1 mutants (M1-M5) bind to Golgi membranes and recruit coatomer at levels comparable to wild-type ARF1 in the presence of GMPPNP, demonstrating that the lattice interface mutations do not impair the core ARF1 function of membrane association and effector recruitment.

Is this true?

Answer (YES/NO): YES